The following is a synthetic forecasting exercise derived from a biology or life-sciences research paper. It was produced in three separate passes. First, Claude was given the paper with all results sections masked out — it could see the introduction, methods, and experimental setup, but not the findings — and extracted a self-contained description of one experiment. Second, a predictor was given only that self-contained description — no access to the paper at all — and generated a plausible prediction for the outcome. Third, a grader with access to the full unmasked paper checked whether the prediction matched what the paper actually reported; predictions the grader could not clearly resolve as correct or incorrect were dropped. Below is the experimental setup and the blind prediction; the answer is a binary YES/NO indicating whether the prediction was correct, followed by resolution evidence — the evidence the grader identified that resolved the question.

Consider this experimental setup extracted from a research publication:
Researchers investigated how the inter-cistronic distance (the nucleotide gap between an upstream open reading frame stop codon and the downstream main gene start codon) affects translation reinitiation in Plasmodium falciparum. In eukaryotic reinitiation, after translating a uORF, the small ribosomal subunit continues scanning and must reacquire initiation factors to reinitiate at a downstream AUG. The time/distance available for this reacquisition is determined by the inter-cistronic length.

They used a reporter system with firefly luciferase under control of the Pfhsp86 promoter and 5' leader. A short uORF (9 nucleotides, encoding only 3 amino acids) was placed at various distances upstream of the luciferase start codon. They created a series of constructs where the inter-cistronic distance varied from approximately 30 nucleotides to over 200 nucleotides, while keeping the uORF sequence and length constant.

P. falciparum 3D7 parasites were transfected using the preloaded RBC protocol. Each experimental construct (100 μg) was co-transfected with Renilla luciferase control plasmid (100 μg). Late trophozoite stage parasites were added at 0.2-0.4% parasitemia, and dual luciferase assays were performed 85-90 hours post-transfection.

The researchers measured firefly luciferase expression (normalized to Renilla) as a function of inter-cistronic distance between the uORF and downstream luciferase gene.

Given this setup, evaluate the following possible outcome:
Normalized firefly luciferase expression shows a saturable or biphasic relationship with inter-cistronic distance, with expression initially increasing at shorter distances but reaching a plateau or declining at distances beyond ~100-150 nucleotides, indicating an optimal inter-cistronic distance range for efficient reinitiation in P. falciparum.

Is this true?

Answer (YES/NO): NO